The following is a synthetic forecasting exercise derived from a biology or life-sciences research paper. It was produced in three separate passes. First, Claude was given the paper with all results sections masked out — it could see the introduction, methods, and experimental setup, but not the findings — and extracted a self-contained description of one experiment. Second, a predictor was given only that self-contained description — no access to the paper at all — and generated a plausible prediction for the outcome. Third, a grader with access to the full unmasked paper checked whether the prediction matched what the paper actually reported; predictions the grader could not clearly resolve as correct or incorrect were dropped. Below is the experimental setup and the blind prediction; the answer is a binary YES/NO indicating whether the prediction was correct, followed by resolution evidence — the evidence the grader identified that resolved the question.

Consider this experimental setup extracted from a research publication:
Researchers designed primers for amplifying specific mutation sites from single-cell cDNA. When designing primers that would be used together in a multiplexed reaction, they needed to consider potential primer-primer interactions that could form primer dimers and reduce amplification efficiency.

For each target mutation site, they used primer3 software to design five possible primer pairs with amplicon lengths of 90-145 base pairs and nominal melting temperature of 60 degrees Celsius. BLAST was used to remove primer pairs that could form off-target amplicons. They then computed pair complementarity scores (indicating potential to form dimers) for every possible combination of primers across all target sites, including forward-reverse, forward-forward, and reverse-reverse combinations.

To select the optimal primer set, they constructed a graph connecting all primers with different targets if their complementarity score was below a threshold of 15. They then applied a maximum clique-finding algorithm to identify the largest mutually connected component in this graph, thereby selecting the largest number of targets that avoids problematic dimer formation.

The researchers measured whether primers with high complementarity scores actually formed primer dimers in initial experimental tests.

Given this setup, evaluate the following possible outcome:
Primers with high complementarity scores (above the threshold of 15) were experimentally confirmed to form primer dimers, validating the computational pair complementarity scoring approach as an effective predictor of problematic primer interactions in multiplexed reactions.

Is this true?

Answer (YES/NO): YES